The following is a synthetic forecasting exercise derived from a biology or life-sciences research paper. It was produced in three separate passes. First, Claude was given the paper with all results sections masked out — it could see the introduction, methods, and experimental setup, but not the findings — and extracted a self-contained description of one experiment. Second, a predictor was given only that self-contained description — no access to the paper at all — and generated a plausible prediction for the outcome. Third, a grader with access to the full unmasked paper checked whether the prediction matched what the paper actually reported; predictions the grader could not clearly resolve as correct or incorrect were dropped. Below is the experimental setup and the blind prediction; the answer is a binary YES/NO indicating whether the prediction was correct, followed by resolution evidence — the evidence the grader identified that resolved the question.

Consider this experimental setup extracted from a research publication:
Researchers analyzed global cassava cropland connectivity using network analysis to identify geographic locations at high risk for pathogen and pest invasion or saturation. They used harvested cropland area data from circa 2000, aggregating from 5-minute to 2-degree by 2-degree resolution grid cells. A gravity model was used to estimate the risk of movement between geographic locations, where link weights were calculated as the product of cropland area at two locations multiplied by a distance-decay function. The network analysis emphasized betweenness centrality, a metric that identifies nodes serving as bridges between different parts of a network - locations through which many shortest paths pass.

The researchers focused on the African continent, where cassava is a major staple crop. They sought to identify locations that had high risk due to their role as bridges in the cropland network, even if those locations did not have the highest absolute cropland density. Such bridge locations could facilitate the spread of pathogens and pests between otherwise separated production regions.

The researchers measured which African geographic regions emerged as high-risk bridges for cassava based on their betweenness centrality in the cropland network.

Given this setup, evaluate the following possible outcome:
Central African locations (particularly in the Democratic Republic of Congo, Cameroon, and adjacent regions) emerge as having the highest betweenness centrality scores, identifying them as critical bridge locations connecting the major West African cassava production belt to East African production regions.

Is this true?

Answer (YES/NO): NO